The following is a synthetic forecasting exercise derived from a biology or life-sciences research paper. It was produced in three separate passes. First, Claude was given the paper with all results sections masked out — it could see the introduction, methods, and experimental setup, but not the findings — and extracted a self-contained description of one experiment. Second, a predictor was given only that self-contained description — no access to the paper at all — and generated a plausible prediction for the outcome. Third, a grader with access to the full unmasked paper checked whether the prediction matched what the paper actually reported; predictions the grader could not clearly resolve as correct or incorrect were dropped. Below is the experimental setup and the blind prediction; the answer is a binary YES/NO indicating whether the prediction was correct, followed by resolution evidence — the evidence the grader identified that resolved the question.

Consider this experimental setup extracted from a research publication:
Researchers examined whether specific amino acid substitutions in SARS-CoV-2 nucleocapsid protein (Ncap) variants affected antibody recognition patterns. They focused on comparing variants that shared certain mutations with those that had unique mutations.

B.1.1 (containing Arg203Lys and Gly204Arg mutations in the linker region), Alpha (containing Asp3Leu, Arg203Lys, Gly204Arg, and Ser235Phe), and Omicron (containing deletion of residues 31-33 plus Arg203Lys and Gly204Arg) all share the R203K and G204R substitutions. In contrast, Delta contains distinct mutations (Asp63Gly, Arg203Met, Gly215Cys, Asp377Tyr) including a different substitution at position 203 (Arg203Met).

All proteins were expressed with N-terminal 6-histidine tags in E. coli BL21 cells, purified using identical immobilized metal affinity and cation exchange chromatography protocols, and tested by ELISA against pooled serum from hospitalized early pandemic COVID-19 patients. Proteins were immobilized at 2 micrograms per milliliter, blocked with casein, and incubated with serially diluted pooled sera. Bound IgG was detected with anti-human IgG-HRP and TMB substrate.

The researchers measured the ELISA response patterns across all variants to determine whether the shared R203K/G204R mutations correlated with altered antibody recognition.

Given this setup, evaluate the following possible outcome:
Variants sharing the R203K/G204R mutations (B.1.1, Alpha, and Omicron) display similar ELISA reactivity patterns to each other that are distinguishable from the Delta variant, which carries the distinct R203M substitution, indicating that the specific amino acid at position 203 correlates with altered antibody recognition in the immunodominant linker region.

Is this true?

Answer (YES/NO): NO